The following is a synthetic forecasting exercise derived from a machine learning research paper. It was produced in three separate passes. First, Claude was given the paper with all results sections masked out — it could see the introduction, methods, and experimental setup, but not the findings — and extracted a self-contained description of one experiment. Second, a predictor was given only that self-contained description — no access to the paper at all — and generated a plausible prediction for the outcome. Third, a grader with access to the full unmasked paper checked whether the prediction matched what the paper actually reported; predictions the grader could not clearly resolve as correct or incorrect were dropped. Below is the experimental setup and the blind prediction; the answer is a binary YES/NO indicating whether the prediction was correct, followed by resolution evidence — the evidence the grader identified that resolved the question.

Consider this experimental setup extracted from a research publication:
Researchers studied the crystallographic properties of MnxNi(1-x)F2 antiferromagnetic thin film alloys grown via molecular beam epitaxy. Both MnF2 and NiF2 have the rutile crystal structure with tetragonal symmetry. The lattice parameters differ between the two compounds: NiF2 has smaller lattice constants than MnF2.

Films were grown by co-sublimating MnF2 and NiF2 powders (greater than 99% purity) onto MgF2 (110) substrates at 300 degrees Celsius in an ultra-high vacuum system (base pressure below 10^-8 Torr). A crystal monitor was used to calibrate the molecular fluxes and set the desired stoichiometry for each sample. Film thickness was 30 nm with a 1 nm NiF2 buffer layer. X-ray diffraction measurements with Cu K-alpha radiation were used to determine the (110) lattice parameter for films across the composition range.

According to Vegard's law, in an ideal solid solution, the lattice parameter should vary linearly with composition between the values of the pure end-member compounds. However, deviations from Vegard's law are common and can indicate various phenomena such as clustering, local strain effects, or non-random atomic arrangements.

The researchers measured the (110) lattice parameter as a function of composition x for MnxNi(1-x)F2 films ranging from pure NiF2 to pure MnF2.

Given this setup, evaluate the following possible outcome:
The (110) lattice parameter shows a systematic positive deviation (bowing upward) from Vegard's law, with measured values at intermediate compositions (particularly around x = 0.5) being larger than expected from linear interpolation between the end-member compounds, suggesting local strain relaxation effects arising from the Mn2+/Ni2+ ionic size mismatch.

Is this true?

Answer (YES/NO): NO